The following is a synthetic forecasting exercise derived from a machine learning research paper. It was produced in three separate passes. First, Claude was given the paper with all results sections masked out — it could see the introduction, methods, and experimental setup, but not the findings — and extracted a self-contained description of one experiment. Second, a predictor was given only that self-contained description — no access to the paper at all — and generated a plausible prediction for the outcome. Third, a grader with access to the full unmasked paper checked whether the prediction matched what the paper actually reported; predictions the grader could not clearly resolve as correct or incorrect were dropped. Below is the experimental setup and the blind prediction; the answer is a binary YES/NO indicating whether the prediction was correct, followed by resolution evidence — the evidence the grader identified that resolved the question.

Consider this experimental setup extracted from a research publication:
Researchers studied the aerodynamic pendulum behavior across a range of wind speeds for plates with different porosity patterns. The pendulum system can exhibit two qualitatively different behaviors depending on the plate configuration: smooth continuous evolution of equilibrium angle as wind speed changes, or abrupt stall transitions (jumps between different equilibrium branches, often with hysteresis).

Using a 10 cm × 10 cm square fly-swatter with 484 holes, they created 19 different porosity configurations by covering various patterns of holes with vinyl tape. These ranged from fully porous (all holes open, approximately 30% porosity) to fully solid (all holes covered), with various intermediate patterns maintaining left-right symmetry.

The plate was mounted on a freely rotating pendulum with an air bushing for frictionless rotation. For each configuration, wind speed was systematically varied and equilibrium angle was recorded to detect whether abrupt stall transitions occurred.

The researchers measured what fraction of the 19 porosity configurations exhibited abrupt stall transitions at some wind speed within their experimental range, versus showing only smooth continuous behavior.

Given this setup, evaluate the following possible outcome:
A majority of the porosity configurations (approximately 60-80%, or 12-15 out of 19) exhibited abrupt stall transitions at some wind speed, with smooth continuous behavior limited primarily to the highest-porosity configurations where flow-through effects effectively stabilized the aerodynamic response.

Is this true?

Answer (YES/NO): NO